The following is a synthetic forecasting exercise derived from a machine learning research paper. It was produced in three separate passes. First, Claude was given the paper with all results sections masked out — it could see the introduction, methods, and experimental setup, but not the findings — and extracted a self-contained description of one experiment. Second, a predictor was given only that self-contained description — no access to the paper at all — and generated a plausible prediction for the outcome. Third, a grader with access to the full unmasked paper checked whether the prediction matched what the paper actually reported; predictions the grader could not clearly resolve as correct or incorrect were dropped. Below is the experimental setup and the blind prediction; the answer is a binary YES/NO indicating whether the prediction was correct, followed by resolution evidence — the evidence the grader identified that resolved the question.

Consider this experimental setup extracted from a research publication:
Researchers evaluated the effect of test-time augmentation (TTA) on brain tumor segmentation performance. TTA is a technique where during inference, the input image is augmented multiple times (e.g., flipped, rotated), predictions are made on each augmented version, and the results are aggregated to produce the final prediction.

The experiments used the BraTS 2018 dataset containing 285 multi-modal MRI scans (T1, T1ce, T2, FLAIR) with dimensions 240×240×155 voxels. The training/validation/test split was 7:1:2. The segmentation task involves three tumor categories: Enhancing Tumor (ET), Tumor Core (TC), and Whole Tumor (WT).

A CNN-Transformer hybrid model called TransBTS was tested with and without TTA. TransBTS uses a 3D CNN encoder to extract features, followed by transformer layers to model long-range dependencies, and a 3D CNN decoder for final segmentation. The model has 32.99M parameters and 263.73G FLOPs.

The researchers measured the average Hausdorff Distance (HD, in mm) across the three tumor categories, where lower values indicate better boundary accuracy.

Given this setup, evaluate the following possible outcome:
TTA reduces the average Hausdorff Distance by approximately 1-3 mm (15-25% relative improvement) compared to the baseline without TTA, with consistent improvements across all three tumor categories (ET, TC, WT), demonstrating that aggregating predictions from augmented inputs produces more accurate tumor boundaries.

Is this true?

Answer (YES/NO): NO